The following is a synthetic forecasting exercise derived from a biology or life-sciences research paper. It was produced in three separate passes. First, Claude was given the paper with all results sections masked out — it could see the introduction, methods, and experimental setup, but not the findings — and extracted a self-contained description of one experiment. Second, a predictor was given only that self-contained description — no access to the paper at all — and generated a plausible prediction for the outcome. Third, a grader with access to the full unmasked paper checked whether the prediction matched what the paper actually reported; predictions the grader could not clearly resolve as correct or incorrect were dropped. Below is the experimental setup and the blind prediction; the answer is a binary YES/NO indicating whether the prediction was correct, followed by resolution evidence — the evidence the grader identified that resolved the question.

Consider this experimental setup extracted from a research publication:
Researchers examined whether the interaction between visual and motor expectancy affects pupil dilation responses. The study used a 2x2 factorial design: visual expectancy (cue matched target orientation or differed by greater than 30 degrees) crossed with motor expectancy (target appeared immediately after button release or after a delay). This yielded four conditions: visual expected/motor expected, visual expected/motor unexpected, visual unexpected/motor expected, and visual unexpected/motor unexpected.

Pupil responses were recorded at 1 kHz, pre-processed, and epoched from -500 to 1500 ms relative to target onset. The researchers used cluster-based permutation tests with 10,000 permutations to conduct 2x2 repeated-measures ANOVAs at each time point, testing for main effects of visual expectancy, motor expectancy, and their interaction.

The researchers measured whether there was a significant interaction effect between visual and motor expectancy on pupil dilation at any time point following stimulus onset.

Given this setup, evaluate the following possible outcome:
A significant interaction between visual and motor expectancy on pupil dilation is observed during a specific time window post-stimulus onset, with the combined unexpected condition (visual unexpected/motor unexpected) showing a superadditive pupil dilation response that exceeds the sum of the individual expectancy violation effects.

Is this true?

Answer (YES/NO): NO